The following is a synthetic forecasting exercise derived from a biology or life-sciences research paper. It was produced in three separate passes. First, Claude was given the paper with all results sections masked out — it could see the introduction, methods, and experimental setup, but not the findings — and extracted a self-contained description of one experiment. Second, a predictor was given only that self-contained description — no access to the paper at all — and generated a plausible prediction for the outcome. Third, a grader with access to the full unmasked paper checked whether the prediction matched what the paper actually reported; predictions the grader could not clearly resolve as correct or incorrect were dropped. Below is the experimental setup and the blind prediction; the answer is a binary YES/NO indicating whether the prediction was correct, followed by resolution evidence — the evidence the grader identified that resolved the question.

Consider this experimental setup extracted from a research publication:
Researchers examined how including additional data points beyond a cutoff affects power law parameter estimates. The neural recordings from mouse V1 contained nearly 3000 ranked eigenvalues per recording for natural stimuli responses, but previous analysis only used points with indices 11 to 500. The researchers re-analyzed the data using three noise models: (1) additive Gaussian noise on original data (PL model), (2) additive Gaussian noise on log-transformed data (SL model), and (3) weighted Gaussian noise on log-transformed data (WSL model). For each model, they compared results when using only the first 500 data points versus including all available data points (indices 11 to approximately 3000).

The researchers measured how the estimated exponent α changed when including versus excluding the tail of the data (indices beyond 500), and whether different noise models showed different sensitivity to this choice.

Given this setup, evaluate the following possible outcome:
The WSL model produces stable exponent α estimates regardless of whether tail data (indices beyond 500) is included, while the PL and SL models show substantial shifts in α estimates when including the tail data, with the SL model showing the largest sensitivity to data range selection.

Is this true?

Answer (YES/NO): NO